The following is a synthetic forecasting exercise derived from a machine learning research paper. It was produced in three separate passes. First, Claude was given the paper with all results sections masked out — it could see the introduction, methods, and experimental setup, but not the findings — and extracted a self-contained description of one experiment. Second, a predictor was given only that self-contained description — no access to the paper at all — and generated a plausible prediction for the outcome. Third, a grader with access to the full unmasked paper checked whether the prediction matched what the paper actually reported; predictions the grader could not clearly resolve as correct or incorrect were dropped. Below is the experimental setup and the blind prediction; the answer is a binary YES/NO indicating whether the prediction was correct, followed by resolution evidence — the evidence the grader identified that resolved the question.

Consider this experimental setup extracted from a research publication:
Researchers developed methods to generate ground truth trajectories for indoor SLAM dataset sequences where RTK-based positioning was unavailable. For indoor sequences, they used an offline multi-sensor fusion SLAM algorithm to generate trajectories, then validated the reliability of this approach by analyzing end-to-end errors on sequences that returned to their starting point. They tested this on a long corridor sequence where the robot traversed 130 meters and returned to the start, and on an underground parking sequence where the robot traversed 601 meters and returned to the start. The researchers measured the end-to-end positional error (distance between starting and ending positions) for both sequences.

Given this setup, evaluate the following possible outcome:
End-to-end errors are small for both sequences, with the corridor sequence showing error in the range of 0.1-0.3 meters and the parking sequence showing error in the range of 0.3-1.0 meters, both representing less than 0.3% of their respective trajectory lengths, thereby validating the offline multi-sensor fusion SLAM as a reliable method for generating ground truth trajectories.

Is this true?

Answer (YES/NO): NO